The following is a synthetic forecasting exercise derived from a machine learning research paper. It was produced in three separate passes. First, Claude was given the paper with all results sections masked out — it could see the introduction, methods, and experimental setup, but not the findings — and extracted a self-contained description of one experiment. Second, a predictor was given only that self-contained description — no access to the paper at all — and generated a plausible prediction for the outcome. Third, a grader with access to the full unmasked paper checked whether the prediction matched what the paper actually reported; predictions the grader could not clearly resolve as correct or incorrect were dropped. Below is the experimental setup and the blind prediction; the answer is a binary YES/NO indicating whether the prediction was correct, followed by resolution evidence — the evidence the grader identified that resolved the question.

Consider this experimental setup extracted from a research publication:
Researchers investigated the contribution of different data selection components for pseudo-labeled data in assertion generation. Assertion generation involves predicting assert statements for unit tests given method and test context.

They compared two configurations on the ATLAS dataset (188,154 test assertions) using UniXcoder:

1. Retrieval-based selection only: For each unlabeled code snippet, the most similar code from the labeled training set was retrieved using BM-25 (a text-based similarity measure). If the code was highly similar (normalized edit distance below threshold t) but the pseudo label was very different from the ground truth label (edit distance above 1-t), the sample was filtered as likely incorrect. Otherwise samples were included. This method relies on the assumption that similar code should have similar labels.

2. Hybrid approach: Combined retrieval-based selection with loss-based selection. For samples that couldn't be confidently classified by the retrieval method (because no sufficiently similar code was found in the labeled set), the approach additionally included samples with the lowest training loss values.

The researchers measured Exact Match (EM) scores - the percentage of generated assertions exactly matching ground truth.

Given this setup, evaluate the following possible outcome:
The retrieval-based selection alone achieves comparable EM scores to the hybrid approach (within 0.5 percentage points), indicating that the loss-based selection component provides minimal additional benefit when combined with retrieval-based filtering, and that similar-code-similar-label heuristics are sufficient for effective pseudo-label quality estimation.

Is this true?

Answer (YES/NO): NO